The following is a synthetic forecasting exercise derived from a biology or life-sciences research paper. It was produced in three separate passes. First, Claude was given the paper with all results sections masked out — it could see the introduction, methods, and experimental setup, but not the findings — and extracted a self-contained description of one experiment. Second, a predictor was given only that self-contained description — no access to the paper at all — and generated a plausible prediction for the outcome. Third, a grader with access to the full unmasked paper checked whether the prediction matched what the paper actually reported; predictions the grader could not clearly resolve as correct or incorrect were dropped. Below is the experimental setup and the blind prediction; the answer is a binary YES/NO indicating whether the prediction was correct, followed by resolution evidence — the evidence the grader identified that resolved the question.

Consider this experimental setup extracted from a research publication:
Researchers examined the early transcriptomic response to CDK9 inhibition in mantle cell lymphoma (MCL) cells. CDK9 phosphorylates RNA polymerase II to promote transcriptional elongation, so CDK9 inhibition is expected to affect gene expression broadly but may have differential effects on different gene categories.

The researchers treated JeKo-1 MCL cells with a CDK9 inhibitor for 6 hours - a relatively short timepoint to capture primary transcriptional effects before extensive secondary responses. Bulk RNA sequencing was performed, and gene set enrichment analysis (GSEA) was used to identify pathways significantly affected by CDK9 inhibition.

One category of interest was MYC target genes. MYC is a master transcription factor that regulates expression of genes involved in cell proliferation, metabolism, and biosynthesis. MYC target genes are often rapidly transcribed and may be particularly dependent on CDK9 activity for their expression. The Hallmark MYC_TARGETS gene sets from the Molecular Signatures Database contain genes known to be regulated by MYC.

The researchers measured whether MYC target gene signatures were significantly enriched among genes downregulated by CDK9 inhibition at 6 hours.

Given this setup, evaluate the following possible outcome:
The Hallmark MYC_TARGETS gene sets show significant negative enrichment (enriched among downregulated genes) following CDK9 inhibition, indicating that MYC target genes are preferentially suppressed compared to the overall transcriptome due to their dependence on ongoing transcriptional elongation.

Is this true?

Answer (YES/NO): NO